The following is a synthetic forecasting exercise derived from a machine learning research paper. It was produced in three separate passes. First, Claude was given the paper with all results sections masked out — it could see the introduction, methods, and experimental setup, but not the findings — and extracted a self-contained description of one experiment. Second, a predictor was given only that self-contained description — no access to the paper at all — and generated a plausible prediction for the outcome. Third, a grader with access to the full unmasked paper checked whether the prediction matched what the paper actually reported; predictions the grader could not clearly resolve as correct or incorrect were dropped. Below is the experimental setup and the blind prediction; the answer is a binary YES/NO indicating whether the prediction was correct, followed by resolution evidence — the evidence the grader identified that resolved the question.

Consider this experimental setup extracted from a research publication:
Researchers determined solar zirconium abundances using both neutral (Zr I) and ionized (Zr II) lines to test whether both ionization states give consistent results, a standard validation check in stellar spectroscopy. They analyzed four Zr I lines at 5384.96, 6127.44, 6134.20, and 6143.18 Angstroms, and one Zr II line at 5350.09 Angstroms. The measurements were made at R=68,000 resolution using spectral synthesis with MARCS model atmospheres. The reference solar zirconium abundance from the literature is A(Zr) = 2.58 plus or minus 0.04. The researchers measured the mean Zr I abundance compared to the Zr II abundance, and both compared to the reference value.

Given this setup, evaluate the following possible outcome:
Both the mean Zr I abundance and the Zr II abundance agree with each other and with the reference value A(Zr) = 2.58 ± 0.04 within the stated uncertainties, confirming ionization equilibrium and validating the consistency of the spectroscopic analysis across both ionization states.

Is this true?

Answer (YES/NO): NO